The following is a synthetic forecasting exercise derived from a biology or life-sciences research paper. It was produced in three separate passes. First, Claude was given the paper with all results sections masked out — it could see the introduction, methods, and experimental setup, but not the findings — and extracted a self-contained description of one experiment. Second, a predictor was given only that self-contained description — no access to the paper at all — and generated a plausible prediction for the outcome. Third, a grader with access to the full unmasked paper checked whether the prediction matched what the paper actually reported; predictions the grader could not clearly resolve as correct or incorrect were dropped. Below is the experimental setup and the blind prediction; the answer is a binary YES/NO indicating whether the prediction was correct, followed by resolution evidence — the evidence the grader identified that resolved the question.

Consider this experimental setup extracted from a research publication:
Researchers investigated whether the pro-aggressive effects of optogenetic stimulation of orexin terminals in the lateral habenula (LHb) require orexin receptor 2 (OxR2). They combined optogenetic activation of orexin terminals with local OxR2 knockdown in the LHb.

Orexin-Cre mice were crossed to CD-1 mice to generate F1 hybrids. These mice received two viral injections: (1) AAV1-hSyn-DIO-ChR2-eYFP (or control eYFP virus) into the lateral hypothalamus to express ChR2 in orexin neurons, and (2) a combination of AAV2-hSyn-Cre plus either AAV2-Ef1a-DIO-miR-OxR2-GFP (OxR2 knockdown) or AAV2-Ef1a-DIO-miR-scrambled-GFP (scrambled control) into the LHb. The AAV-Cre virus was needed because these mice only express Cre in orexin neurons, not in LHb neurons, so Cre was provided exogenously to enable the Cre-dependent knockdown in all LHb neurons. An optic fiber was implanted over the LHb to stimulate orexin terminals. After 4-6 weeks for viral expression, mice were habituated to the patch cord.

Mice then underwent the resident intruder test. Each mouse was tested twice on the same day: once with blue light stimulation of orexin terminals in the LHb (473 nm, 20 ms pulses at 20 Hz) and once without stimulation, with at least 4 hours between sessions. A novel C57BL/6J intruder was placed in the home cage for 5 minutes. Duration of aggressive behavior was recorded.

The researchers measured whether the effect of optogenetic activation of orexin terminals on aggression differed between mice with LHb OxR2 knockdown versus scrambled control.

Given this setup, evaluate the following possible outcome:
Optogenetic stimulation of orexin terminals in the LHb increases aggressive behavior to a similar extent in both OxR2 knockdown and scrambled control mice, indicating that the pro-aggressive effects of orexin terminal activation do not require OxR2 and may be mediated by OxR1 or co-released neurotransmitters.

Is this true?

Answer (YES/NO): NO